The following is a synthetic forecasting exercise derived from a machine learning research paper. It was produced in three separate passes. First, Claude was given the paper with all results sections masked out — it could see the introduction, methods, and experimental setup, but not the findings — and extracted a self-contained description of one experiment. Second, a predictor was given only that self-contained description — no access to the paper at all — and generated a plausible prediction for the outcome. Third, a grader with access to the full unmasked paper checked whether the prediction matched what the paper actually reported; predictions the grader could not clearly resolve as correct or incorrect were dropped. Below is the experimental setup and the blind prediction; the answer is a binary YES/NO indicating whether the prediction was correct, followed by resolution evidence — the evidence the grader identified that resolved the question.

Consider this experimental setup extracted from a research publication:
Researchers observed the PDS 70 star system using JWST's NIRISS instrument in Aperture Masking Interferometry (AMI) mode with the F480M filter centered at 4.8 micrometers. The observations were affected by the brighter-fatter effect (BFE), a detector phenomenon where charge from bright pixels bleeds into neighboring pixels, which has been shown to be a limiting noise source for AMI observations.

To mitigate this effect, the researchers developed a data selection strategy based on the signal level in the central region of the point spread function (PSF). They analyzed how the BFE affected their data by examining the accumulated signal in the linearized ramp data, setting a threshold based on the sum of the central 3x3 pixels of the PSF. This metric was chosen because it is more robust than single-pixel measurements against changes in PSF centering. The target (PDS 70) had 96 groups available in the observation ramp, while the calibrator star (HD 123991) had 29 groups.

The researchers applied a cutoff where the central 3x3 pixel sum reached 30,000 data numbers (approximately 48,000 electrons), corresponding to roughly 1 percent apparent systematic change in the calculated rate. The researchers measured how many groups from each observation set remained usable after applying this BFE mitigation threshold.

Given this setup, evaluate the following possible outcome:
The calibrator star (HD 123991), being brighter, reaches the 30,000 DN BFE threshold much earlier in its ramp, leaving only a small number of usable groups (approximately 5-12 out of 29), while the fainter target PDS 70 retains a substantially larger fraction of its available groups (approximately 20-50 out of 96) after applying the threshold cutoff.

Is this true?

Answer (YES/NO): NO